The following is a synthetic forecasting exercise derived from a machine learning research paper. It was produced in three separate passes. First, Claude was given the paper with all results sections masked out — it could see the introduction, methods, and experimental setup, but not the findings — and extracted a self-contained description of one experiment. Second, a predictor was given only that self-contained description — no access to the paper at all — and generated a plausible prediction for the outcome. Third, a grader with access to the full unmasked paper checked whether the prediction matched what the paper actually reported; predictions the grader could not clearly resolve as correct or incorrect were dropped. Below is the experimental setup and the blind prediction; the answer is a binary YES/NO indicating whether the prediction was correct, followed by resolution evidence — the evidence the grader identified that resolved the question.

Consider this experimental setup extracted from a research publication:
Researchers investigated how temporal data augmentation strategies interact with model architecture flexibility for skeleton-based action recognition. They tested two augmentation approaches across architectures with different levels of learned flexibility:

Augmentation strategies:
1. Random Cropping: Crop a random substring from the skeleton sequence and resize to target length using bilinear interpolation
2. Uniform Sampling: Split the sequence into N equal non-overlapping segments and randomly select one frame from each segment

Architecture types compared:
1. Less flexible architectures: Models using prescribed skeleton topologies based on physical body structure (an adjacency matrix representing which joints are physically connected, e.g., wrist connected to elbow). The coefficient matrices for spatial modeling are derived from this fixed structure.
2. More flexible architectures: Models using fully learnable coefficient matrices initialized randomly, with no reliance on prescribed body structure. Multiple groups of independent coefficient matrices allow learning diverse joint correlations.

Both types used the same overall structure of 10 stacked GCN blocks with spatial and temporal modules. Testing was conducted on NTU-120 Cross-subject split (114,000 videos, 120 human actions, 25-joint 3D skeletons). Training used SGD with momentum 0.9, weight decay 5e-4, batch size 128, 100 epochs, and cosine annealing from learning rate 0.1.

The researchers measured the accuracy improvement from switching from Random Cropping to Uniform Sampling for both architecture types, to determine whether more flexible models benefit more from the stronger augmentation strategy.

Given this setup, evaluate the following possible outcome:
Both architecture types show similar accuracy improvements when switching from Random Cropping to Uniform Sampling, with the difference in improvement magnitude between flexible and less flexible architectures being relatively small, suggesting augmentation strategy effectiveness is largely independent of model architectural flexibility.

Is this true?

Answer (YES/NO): NO